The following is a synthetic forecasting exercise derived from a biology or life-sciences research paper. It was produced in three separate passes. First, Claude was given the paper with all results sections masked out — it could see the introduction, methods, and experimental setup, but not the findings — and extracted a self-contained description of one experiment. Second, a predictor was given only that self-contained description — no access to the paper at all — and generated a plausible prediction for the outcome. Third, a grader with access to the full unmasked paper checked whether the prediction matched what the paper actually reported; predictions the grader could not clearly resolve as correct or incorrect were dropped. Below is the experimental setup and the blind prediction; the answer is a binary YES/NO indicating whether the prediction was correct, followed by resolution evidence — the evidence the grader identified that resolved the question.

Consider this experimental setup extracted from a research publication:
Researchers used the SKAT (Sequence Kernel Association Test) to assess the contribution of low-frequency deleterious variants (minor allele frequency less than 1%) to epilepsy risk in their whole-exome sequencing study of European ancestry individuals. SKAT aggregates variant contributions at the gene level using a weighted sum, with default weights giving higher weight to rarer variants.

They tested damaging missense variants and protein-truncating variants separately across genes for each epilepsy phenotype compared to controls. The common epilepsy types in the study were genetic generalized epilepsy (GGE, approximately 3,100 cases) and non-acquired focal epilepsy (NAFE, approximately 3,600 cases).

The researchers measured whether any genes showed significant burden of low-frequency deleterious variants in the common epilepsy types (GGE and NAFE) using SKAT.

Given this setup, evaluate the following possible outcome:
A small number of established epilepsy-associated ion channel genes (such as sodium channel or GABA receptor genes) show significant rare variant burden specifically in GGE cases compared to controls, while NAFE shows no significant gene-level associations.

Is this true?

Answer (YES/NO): NO